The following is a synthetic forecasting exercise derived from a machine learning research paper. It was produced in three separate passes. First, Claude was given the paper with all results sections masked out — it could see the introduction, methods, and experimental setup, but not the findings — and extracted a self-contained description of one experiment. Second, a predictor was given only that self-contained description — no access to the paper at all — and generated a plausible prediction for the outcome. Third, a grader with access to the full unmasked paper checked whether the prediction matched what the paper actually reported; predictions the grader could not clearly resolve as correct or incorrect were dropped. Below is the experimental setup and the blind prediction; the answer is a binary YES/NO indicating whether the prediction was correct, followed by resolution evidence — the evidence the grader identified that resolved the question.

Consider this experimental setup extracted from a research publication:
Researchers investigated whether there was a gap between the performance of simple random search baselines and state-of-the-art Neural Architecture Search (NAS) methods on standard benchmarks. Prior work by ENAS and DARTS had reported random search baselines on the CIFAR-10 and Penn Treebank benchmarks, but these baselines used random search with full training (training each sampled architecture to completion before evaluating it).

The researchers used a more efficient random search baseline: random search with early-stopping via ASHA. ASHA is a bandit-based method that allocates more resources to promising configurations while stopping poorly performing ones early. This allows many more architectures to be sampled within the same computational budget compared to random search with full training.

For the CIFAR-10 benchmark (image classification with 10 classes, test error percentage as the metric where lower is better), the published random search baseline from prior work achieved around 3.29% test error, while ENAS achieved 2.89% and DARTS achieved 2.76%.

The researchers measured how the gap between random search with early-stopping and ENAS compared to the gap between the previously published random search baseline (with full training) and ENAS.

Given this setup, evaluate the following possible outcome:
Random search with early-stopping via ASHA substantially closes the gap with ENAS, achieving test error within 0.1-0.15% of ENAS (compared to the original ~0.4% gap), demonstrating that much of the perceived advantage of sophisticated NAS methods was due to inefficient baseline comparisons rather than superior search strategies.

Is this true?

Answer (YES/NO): YES